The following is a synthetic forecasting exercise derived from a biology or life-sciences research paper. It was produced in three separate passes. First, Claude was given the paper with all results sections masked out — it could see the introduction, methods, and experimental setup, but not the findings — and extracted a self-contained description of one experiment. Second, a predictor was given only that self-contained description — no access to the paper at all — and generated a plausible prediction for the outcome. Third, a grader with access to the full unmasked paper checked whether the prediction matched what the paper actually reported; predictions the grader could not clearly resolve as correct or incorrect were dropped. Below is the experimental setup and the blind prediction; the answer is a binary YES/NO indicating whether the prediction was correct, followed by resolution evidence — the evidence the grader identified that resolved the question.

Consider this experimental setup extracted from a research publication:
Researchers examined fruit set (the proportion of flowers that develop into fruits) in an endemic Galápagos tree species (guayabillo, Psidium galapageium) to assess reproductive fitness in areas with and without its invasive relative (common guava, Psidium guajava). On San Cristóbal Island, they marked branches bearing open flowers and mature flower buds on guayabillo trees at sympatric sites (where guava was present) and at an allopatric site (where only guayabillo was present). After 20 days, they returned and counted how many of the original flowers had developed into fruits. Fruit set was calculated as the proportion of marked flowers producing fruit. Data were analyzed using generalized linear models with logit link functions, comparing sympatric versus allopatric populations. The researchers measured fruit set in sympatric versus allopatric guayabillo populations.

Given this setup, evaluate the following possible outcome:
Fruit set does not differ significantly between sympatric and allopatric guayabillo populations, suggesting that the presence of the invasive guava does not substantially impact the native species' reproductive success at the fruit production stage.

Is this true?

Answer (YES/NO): NO